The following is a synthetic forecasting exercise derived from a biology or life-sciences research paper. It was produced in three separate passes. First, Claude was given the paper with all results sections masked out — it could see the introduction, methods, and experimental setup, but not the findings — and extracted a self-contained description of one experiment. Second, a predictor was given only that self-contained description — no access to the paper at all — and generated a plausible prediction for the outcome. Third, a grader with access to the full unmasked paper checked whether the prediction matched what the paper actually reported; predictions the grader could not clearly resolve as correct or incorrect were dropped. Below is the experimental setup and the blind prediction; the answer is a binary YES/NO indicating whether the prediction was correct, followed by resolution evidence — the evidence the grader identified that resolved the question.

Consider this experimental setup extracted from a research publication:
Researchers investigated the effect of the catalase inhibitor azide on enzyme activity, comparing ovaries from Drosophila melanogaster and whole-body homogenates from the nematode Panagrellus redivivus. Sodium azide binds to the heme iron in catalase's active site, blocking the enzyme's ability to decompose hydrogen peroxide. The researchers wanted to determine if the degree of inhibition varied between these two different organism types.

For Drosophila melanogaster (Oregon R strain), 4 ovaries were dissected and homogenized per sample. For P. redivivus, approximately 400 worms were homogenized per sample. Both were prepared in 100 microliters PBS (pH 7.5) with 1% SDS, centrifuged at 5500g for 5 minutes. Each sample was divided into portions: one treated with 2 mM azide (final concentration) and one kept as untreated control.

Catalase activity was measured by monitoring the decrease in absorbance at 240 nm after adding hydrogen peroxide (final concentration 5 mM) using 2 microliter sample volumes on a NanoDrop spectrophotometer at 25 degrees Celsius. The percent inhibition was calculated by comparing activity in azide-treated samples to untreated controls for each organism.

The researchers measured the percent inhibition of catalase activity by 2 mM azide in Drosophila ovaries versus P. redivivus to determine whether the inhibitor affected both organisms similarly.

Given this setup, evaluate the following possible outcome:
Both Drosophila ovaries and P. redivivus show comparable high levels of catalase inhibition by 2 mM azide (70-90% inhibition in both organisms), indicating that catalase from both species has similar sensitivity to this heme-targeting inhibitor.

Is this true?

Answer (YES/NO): NO